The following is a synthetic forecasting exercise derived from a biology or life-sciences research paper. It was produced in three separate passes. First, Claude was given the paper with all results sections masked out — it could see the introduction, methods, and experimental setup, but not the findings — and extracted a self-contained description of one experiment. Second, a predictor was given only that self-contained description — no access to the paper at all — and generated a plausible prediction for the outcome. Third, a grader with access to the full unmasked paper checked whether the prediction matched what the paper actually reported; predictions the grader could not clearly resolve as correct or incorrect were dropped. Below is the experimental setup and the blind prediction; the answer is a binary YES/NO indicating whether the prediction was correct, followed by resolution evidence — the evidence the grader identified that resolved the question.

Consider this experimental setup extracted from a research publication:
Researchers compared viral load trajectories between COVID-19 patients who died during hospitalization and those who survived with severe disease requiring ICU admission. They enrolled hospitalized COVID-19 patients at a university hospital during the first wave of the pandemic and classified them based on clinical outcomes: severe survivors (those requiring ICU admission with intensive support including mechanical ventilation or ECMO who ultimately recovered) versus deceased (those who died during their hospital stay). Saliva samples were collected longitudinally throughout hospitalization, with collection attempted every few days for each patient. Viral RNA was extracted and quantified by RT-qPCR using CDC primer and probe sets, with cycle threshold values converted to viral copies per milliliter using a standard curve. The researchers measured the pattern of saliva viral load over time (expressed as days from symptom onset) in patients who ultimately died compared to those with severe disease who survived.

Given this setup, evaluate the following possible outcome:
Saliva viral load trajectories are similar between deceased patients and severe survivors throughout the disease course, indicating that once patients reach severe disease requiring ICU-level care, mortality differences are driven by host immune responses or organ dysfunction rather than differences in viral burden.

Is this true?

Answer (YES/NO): NO